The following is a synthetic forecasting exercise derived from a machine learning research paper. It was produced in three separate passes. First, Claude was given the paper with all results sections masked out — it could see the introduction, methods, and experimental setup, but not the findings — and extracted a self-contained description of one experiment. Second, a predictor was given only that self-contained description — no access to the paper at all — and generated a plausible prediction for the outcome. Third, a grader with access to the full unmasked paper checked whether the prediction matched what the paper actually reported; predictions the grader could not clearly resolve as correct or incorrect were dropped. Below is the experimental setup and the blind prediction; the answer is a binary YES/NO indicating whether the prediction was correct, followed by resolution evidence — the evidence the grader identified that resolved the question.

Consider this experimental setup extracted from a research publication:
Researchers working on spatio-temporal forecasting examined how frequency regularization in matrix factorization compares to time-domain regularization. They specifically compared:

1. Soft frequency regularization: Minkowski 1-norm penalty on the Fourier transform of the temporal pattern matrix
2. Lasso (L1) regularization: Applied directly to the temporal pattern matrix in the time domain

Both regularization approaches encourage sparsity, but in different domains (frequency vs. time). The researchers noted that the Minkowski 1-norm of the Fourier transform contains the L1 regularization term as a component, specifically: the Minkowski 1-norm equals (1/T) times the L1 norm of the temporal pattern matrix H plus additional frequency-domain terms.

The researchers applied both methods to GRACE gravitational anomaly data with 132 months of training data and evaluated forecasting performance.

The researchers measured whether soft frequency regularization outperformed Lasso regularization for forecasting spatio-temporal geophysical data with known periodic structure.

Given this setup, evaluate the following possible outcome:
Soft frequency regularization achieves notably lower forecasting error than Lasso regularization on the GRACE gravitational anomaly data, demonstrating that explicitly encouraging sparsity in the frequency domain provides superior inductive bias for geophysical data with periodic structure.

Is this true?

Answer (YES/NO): NO